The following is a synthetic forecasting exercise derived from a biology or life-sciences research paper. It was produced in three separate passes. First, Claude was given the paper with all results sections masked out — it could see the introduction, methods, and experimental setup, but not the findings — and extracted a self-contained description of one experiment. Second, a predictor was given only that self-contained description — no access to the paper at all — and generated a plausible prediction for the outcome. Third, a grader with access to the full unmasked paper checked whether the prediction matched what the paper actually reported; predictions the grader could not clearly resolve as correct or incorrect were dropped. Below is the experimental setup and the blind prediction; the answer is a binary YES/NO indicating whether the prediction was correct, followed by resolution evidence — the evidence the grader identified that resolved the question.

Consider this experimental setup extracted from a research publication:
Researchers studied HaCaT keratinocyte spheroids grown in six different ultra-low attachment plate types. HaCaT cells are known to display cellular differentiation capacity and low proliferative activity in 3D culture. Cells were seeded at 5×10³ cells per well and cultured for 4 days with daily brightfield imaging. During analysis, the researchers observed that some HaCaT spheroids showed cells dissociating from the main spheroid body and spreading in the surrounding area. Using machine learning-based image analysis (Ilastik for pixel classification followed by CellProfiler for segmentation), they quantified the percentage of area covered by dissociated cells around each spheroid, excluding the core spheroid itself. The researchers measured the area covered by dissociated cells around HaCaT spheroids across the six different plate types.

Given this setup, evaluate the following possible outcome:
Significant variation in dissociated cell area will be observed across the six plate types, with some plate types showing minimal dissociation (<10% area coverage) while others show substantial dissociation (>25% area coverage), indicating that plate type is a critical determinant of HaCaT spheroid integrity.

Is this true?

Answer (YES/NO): NO